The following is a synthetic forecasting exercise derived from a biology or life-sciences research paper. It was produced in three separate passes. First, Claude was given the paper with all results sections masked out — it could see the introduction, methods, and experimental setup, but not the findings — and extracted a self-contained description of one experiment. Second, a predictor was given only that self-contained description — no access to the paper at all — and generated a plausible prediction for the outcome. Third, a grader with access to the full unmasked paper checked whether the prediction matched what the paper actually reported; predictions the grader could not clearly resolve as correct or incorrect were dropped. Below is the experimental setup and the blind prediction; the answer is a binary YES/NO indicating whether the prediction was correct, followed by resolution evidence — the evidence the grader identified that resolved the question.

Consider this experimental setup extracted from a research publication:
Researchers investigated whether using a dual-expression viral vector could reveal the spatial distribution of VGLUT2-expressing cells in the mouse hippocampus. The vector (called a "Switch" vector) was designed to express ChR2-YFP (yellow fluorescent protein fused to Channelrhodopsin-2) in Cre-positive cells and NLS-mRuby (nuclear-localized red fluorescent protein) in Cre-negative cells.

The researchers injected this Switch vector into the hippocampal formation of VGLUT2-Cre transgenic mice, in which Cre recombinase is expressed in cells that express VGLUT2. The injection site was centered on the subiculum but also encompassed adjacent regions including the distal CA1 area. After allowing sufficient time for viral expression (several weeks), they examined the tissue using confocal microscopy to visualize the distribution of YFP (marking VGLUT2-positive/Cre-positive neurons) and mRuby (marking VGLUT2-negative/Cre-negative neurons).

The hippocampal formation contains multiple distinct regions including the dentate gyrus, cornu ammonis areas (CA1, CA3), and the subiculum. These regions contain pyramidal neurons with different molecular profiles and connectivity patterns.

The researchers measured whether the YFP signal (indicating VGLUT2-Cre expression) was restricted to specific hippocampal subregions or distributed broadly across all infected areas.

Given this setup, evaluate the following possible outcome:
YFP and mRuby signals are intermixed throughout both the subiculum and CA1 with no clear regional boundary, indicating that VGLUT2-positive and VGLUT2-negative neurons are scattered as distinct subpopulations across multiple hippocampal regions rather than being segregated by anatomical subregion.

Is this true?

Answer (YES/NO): NO